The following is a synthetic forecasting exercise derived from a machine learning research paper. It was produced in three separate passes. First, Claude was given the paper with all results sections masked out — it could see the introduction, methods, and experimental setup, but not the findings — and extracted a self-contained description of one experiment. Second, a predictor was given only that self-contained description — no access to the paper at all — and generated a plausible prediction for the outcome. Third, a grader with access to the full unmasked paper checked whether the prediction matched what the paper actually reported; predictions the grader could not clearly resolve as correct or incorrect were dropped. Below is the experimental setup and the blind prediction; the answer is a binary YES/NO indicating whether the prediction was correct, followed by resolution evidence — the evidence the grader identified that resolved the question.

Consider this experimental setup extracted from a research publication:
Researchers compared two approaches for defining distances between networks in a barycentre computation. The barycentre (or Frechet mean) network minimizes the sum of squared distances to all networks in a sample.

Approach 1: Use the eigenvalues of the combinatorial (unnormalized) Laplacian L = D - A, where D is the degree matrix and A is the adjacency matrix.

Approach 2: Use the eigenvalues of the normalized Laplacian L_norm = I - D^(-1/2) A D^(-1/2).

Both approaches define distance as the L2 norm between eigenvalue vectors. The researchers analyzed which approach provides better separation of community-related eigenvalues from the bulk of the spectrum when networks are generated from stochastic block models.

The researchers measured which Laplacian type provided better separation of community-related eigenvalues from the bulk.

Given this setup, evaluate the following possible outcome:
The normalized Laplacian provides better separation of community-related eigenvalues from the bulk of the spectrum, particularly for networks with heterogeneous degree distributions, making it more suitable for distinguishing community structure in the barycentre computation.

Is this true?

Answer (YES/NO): YES